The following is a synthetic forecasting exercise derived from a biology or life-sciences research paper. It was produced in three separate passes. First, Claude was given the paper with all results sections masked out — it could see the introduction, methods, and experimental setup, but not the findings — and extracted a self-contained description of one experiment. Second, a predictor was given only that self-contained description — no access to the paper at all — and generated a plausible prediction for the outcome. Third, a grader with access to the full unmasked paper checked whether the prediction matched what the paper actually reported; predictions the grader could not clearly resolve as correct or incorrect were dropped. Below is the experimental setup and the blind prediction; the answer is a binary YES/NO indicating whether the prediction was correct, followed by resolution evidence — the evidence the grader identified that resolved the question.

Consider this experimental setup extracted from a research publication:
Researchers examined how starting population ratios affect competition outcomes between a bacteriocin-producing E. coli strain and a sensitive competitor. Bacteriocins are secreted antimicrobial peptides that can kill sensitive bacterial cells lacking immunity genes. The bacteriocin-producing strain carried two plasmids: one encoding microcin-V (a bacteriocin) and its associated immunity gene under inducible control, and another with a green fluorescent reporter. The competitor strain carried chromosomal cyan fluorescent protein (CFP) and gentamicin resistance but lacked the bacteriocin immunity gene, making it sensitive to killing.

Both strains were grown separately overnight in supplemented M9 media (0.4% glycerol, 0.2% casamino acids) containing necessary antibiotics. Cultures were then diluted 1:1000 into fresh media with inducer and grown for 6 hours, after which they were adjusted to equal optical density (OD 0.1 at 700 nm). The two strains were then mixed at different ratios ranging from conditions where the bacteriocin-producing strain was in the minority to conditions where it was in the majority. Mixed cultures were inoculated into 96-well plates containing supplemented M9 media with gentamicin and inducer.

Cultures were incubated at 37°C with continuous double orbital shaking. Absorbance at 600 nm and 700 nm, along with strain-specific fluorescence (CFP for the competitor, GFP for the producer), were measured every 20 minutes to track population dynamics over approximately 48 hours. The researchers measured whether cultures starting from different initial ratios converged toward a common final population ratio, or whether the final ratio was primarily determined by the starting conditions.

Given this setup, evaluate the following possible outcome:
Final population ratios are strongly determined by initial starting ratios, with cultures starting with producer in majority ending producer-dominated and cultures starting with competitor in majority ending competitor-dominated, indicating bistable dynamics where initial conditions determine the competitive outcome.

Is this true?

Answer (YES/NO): NO